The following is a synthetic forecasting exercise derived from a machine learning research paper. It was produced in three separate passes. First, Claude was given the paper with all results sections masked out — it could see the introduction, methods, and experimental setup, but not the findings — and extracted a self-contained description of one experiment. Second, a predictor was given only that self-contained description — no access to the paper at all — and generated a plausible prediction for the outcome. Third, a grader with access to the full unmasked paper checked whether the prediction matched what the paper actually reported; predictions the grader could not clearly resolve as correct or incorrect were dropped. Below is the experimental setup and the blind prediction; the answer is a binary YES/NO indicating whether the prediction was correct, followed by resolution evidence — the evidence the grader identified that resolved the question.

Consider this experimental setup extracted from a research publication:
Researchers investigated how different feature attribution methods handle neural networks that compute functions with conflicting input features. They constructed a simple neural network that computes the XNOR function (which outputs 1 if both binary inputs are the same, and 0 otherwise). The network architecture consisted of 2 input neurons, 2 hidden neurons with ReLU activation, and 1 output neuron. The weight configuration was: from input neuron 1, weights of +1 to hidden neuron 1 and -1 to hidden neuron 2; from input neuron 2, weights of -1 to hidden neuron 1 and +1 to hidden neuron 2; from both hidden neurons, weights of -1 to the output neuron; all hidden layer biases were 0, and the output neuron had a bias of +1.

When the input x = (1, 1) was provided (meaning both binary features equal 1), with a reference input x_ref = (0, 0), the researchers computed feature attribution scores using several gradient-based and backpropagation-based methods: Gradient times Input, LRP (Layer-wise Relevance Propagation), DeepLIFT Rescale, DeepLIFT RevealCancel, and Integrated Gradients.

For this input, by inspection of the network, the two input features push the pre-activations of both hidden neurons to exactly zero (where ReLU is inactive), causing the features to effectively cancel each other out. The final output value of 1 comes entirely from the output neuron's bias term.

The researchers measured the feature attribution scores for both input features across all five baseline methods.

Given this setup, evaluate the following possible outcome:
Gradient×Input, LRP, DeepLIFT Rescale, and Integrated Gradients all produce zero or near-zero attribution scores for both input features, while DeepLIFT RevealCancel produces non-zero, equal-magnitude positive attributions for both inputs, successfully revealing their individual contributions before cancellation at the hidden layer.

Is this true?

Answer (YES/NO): NO